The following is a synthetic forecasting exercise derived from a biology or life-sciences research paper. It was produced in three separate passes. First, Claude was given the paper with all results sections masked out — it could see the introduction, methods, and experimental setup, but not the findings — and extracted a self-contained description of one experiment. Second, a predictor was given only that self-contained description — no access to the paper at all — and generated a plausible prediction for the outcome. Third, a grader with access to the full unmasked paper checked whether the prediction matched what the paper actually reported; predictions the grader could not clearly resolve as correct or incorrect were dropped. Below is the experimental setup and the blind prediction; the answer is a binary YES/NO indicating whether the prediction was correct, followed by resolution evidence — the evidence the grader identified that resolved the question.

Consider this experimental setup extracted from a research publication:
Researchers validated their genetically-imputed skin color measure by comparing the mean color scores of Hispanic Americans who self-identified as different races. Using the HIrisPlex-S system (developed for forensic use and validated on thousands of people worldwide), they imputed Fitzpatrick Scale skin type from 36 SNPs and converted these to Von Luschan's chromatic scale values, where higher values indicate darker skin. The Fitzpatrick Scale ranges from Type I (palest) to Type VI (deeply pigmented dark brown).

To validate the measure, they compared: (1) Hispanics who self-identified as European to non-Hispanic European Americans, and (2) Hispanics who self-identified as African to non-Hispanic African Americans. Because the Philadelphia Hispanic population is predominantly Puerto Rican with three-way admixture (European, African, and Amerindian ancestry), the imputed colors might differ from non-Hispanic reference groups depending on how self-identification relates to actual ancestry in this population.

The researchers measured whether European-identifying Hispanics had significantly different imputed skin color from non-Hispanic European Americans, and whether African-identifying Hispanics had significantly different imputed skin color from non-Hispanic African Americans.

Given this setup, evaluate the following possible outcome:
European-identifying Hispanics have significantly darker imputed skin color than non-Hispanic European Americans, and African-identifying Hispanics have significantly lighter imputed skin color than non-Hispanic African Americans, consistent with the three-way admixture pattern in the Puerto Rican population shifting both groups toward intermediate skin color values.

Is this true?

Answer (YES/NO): YES